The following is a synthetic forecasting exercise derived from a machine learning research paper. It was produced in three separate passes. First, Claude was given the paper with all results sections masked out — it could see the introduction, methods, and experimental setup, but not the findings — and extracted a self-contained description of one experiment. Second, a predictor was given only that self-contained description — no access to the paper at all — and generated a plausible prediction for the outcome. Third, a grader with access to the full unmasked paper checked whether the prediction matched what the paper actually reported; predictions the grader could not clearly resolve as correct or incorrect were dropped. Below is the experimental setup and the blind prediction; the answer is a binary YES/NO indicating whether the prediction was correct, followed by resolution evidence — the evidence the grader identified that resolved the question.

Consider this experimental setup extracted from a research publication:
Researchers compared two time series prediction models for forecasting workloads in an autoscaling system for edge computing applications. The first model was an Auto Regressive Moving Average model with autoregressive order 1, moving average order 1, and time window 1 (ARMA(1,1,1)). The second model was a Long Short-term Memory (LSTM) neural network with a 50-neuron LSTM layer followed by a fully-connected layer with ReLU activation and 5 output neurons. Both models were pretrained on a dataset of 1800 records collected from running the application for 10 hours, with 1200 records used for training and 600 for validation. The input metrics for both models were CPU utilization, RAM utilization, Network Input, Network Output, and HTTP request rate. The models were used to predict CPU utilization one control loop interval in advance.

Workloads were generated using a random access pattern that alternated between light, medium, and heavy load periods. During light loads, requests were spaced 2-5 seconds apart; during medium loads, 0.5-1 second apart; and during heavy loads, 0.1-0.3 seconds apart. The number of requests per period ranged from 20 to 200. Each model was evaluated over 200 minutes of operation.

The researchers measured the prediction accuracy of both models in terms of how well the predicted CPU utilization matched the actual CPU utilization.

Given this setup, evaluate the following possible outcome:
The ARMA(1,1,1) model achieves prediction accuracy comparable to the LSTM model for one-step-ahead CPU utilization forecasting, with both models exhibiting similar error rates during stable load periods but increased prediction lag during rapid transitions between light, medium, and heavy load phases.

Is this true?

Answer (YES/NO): NO